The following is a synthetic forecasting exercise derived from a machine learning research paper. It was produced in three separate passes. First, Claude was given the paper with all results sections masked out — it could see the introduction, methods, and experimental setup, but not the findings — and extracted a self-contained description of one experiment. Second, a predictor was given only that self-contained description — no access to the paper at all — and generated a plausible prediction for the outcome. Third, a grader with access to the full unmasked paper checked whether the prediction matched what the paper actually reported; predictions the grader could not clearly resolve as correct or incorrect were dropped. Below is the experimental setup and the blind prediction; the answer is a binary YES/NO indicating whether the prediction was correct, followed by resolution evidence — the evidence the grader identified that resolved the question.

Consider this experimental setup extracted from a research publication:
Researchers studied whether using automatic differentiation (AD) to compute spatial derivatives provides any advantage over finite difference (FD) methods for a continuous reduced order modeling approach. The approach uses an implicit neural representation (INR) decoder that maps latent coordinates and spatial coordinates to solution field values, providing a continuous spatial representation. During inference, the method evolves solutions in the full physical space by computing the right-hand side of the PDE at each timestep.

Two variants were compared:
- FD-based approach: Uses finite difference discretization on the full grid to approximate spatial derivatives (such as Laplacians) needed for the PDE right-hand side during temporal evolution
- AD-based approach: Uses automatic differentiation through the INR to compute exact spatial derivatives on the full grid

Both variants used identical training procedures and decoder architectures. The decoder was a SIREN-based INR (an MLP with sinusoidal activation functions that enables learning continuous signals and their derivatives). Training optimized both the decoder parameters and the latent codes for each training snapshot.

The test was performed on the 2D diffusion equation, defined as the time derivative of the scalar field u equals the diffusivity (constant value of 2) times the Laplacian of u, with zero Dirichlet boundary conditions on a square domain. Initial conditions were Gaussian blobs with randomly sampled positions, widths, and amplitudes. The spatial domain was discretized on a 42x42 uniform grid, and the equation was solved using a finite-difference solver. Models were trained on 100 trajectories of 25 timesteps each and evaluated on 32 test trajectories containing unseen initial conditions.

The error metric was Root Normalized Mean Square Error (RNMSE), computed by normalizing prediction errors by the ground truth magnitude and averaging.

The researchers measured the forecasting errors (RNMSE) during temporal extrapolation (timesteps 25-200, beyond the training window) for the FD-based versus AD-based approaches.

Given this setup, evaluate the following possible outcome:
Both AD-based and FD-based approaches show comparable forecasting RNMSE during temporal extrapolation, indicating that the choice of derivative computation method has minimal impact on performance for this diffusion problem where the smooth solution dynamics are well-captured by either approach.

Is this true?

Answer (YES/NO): NO